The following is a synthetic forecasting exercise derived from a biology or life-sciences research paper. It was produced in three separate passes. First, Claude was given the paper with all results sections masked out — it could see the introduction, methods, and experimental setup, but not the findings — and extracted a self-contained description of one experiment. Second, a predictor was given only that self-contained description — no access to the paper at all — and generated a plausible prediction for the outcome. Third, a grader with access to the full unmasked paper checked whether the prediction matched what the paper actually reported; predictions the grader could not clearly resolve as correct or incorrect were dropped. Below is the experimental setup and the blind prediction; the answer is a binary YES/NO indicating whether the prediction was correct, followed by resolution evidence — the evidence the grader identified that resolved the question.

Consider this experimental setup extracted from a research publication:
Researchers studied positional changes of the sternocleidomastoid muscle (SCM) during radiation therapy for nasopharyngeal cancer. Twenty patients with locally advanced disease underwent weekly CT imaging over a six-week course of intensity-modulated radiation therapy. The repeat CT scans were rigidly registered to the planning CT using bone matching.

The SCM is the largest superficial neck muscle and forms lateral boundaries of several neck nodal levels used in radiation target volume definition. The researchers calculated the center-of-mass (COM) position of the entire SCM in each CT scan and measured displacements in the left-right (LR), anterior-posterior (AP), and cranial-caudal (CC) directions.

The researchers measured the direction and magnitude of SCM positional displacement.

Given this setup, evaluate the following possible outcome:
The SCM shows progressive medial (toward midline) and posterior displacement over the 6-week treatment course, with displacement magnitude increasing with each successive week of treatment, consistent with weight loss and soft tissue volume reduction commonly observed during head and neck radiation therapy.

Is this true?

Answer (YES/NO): NO